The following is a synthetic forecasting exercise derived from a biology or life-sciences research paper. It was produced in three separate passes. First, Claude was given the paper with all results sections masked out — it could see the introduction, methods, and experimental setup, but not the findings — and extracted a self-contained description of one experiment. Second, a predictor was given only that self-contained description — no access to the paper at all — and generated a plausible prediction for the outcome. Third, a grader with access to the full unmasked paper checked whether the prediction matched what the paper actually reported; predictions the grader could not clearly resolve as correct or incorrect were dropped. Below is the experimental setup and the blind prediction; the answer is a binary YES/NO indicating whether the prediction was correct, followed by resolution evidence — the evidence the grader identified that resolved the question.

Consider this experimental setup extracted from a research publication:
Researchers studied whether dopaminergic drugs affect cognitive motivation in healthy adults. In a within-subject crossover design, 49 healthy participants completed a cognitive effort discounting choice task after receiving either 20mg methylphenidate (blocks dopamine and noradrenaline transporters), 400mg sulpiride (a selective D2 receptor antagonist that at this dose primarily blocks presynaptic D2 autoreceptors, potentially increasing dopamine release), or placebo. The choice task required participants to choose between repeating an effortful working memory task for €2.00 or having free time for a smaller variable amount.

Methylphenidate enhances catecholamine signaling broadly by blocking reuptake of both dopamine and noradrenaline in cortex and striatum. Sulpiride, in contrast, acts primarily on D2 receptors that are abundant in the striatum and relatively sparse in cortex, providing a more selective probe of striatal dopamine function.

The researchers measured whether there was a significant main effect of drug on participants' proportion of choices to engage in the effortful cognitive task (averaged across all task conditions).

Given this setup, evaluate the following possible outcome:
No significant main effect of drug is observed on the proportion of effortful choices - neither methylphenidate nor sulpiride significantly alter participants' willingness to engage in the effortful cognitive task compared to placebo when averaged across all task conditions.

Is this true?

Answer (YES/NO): NO